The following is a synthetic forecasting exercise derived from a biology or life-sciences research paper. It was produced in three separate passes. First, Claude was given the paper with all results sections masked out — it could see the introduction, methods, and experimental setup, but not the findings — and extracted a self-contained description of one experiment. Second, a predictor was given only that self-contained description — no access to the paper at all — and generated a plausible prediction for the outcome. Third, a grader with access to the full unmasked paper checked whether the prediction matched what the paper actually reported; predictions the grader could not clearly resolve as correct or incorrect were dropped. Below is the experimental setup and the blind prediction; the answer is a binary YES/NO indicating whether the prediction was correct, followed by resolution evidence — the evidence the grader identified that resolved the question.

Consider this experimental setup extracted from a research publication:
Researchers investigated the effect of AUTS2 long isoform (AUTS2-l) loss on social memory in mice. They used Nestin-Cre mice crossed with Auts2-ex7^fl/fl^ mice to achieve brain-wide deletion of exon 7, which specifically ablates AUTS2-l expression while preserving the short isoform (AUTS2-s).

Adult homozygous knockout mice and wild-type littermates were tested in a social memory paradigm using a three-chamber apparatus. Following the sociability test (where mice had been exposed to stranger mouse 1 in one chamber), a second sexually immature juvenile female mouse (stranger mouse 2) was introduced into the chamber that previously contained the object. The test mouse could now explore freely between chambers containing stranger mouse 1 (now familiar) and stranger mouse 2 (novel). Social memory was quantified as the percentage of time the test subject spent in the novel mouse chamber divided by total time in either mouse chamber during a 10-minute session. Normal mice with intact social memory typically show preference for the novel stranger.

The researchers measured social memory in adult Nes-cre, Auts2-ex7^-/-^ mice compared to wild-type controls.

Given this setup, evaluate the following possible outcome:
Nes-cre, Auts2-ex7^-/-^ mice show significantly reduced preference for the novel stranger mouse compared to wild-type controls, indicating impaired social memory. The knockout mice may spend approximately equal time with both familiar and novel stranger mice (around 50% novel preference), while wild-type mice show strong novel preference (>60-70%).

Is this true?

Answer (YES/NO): NO